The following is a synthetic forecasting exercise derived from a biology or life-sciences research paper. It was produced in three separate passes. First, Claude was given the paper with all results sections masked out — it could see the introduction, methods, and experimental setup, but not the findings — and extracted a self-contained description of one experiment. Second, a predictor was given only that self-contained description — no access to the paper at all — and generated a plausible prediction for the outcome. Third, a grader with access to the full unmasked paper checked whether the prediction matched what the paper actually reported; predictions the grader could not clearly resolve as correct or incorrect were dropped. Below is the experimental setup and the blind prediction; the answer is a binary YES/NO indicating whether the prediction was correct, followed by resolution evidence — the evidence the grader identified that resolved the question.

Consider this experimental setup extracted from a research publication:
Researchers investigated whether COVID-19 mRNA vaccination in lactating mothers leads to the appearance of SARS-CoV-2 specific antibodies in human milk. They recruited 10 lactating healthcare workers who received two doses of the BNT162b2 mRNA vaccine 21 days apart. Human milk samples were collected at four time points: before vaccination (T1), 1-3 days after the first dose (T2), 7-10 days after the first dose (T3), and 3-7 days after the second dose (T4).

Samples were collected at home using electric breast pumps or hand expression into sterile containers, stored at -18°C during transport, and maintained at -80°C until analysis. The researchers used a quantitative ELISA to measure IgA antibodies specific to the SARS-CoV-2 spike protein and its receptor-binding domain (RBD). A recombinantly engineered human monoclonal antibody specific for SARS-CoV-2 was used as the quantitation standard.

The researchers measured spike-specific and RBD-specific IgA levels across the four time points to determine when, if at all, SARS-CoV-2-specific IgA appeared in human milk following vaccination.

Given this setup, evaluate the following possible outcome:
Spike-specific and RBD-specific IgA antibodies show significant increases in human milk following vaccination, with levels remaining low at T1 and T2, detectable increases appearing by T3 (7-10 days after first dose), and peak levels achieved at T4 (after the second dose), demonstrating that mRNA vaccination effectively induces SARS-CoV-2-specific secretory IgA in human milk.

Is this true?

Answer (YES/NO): NO